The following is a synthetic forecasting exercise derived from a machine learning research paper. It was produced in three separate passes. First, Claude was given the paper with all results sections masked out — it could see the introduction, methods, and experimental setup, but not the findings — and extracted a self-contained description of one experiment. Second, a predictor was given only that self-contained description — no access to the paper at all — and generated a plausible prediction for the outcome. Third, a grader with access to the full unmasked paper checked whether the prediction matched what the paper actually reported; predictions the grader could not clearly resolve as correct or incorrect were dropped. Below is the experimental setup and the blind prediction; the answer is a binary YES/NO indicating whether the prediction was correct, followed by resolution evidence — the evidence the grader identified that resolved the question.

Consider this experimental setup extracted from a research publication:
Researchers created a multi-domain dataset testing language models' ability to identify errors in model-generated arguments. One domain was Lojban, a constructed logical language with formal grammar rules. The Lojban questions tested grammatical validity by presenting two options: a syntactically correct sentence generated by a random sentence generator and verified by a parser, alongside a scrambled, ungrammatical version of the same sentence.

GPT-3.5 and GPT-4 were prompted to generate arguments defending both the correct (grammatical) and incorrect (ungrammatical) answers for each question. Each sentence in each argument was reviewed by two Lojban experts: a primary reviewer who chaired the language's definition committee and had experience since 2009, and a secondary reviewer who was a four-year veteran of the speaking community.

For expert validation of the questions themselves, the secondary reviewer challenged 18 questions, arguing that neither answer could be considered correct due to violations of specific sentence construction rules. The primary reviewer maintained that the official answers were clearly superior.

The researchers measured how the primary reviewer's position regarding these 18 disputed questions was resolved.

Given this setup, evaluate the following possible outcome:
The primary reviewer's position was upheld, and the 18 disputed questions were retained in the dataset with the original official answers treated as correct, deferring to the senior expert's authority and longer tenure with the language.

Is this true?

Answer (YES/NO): NO